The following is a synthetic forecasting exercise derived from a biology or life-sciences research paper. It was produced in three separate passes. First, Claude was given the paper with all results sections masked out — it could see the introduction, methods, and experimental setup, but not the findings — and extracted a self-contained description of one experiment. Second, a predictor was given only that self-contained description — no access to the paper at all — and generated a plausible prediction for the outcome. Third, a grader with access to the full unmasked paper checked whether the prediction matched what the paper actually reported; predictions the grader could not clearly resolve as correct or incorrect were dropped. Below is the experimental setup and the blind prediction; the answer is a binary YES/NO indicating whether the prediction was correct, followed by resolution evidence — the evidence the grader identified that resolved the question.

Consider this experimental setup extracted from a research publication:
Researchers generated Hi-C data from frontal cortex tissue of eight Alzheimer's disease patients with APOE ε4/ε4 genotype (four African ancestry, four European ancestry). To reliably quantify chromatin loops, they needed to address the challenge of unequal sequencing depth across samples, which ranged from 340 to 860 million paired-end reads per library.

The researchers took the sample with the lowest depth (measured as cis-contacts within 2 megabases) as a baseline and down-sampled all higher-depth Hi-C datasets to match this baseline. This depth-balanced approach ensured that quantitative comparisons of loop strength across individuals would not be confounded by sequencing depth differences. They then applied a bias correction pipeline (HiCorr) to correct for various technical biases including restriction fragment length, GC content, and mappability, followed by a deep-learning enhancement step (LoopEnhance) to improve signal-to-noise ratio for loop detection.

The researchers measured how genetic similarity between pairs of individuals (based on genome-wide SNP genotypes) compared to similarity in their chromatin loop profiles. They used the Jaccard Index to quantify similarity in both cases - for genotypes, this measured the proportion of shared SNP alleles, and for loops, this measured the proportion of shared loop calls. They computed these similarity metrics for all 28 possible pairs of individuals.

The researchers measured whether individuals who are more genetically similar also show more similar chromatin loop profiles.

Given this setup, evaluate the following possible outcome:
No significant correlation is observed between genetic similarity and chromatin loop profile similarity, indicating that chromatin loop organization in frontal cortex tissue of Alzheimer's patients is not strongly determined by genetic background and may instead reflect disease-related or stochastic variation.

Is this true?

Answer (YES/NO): NO